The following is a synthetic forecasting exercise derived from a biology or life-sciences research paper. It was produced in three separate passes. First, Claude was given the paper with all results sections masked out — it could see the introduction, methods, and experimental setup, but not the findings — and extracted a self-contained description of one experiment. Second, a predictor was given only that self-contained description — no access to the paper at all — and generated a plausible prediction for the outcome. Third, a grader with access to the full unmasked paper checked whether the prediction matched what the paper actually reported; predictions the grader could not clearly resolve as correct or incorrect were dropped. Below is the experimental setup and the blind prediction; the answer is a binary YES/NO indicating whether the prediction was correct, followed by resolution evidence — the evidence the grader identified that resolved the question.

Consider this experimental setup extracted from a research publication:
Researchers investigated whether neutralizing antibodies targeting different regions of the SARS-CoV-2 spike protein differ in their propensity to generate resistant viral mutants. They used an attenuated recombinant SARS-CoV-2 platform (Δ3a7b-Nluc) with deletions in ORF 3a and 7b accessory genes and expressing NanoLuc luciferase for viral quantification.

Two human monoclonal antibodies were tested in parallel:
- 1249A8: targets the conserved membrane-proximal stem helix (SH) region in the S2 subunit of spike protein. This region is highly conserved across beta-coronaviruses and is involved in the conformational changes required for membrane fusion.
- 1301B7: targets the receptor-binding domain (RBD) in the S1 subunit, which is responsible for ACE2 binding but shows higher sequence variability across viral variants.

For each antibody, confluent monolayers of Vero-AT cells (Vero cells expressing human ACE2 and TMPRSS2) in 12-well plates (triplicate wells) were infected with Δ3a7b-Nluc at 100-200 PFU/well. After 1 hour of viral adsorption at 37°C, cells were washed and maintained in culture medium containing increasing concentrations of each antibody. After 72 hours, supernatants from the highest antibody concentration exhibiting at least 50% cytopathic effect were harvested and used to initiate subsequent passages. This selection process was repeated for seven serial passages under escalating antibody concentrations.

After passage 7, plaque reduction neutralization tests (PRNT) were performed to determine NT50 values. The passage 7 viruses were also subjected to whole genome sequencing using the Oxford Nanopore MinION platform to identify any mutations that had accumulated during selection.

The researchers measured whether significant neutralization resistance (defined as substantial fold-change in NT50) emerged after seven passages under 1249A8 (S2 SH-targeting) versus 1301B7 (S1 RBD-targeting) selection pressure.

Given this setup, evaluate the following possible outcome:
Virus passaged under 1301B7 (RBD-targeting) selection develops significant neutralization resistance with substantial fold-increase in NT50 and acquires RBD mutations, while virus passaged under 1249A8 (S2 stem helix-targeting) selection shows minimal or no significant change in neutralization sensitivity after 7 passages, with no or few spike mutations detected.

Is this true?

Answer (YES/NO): YES